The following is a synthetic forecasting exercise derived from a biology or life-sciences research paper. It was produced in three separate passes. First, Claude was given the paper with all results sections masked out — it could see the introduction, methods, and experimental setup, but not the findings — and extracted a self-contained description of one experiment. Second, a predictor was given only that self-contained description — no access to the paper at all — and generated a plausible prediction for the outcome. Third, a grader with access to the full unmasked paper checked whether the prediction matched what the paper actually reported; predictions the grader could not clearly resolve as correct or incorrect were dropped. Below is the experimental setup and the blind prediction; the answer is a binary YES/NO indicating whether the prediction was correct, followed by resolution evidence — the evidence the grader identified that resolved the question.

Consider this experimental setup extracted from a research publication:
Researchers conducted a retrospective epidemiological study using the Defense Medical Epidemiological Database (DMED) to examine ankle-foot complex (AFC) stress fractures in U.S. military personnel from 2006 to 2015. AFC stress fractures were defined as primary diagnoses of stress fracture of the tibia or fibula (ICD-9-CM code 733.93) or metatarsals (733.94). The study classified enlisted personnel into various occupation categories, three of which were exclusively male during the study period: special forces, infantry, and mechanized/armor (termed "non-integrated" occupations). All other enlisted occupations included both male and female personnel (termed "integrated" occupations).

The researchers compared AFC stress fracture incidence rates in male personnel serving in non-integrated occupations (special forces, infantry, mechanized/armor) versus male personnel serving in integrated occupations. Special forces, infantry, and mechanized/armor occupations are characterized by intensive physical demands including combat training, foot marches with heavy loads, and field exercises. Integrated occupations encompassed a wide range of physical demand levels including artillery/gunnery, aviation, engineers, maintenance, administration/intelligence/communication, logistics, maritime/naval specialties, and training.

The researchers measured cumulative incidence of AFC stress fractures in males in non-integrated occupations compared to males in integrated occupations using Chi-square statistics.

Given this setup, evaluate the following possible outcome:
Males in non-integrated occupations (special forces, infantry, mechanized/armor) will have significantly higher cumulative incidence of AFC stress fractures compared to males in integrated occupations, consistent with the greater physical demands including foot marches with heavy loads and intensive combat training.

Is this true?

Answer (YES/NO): NO